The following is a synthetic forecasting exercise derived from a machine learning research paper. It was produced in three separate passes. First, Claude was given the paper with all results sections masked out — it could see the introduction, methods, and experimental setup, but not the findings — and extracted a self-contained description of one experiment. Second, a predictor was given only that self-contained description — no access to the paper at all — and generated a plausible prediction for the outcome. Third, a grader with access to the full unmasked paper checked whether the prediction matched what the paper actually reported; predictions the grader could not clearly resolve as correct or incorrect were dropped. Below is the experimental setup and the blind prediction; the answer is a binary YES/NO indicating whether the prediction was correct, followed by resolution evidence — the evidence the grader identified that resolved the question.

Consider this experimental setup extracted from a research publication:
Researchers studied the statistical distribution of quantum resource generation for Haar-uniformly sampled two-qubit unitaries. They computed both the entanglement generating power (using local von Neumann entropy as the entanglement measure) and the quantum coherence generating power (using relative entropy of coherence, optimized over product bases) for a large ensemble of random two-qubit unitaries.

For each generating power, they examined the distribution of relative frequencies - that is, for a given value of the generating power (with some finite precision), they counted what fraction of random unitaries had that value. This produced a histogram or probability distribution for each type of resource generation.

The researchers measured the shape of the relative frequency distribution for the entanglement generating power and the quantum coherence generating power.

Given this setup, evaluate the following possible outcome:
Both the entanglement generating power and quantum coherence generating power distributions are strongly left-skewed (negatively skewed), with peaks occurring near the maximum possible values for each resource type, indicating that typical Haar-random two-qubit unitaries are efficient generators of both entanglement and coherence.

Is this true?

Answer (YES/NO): YES